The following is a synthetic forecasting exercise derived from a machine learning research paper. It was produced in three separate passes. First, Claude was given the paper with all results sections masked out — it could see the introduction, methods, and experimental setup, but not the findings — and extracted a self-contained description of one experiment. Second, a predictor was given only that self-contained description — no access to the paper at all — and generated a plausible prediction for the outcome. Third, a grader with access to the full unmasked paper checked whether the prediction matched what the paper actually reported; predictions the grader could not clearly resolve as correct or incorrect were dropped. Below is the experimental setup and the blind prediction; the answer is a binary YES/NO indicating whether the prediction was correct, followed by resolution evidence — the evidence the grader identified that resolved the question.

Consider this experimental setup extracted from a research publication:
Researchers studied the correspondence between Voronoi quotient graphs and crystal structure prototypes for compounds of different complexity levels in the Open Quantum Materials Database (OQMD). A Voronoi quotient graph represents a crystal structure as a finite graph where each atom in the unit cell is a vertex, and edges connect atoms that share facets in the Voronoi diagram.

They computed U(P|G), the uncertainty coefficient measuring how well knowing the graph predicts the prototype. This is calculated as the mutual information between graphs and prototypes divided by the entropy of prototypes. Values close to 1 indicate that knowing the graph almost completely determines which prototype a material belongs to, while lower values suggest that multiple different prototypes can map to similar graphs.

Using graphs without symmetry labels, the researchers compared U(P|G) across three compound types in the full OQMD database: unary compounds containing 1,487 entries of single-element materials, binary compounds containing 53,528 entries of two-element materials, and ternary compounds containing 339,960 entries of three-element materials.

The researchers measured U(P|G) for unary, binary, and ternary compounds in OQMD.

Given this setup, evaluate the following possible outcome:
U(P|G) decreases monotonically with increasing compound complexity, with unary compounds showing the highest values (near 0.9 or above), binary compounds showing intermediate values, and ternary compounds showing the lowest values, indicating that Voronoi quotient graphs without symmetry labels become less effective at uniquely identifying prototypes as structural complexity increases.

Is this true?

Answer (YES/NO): NO